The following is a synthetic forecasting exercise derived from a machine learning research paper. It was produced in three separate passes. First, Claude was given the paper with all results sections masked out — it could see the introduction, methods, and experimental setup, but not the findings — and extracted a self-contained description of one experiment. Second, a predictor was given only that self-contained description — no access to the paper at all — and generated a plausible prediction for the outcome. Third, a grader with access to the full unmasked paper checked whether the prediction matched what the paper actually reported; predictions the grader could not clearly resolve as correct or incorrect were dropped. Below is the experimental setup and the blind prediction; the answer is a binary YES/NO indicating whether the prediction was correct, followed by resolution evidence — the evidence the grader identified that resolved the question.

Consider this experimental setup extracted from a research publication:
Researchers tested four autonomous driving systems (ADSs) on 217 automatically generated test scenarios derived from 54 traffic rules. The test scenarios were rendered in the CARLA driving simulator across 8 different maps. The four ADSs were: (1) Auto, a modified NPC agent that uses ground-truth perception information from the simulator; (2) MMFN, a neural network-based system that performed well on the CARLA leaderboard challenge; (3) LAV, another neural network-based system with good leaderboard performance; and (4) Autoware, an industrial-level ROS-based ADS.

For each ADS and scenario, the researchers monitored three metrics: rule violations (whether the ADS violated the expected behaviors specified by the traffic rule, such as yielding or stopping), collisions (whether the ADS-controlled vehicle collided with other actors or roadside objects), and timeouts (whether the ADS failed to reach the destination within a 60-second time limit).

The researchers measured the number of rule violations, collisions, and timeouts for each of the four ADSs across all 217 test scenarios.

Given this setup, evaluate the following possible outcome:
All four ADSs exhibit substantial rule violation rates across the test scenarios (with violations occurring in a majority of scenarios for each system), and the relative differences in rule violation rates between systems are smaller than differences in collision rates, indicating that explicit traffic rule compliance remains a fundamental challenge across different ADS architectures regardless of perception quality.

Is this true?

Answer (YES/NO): NO